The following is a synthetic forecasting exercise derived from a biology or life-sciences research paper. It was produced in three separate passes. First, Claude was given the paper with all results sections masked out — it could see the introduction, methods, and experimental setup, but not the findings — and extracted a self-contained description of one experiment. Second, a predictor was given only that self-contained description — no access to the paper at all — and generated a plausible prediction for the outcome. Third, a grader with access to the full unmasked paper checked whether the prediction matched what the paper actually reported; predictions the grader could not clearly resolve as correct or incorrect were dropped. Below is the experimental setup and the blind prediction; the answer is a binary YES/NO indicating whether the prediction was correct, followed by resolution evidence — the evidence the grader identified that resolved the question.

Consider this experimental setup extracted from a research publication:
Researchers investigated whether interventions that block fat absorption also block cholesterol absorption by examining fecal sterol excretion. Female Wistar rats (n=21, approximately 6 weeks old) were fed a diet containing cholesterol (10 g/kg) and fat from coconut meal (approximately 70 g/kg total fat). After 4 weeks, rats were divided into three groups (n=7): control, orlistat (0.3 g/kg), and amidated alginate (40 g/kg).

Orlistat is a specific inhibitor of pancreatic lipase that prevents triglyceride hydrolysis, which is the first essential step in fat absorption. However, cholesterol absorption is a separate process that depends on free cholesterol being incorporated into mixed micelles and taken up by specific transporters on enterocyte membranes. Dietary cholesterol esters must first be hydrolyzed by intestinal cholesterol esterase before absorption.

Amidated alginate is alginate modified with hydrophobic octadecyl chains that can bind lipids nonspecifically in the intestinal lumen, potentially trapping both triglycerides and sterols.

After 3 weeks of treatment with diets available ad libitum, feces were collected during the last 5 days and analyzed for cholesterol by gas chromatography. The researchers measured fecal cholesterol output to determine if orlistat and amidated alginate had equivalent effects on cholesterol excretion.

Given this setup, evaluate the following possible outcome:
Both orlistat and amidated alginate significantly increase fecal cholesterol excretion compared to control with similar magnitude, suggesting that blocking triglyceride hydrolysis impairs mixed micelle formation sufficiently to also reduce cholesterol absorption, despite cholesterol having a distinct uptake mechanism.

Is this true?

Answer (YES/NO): NO